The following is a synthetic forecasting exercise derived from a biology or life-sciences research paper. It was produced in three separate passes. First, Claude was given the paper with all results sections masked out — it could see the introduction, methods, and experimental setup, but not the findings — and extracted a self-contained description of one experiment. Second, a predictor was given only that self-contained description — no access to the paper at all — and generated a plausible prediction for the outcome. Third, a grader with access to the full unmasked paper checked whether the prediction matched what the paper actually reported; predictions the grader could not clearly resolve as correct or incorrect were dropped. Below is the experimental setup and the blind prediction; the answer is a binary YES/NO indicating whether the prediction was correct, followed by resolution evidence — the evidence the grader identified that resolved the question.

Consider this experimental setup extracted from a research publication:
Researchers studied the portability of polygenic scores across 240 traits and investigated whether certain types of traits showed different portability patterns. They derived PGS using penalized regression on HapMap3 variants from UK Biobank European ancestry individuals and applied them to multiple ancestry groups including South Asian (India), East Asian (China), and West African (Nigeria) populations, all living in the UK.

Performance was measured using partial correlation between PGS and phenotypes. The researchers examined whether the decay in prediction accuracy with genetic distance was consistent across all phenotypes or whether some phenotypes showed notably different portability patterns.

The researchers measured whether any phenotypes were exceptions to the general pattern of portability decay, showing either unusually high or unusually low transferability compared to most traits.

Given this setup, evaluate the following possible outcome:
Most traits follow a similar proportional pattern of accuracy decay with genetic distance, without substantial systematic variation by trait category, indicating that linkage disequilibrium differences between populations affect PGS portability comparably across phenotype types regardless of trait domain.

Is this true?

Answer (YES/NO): NO